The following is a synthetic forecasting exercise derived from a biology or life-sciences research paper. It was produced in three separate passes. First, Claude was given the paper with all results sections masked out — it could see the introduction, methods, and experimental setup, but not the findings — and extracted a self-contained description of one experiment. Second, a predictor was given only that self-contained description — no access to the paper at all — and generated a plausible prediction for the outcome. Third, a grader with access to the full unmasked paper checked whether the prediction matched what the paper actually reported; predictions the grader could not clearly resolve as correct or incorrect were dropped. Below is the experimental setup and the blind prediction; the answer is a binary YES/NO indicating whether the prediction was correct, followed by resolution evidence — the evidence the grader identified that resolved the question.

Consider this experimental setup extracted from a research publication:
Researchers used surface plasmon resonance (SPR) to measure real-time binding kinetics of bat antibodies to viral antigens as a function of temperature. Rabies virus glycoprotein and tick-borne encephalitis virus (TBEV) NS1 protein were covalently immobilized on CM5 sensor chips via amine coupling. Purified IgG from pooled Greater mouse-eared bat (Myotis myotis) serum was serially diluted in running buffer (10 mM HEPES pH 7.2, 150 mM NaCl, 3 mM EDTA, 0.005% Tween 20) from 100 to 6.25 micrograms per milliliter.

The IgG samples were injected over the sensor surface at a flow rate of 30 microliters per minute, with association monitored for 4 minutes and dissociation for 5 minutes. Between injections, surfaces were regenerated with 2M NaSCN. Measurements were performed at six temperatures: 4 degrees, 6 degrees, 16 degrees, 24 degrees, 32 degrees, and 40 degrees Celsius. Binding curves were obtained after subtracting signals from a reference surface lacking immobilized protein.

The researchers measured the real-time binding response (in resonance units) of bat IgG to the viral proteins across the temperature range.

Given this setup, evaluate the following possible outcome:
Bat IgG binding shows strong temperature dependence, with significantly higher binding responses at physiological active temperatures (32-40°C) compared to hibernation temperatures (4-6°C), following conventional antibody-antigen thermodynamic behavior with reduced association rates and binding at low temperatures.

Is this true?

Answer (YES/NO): NO